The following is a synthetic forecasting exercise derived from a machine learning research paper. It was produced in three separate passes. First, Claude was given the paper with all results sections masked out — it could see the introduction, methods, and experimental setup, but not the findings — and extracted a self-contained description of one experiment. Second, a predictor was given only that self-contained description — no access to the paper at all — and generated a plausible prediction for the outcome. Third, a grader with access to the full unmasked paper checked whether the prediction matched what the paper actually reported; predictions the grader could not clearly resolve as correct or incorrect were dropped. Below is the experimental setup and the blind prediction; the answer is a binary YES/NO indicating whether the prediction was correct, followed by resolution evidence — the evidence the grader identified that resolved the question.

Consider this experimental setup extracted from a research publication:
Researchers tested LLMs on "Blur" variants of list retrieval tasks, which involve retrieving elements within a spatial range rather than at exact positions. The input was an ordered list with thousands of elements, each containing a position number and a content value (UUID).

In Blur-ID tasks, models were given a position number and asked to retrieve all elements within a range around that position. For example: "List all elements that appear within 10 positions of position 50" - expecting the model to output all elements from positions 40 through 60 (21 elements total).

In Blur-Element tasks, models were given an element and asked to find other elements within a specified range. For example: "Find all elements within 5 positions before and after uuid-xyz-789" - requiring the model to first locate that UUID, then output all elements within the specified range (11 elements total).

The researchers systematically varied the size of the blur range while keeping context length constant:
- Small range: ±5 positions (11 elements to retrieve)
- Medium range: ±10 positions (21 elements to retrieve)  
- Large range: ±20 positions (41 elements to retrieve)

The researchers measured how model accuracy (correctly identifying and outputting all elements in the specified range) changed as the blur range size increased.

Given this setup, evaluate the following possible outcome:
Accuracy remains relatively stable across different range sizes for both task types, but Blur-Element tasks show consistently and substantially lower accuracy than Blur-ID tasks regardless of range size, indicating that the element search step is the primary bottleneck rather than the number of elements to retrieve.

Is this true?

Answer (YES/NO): NO